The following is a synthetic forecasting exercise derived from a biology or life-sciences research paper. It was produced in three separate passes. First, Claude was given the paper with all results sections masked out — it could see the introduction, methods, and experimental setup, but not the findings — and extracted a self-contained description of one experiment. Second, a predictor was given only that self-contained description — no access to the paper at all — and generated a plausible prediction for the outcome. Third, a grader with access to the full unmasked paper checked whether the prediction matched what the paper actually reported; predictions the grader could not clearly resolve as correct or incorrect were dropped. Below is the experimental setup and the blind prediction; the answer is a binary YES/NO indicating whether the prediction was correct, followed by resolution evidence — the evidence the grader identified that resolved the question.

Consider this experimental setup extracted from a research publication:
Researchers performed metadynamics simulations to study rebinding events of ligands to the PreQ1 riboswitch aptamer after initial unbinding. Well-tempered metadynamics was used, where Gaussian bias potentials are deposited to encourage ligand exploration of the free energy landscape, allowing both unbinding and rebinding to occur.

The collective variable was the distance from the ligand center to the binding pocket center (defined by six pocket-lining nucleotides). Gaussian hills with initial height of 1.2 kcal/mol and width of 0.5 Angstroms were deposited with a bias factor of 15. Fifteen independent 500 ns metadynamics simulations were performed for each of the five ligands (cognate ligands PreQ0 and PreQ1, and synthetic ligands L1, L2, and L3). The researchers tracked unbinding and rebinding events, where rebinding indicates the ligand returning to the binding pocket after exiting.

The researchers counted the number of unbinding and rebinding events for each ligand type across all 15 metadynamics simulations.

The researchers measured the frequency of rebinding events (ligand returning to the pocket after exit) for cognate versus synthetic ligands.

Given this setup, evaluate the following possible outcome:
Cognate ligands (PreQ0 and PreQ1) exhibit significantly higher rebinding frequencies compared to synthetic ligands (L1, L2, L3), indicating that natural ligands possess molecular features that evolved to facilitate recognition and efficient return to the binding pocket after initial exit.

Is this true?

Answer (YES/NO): NO